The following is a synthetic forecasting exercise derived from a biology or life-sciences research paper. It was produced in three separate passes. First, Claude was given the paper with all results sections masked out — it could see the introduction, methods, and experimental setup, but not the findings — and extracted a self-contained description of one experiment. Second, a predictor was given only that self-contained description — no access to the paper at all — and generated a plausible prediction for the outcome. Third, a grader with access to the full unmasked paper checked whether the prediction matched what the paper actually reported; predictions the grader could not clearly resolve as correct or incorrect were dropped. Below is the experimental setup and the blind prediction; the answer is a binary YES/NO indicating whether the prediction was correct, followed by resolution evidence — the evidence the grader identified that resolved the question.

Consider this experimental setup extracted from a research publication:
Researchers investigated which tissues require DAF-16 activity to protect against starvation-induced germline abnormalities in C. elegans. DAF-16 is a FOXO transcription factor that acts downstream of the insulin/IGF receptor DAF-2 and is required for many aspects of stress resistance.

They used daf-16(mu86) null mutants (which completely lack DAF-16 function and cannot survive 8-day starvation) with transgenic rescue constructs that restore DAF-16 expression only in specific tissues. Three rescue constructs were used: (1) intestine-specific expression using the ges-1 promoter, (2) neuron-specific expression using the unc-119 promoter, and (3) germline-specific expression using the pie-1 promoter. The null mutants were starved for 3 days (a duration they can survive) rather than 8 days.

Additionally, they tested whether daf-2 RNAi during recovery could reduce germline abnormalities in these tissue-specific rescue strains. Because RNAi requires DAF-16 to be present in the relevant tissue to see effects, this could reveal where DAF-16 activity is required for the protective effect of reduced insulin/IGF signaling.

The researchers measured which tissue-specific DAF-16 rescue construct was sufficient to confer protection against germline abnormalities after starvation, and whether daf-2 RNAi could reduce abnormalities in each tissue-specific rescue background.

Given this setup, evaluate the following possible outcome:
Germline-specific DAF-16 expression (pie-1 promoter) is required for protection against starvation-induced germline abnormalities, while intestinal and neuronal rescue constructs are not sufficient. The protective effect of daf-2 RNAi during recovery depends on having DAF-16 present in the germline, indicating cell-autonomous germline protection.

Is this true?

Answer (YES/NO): NO